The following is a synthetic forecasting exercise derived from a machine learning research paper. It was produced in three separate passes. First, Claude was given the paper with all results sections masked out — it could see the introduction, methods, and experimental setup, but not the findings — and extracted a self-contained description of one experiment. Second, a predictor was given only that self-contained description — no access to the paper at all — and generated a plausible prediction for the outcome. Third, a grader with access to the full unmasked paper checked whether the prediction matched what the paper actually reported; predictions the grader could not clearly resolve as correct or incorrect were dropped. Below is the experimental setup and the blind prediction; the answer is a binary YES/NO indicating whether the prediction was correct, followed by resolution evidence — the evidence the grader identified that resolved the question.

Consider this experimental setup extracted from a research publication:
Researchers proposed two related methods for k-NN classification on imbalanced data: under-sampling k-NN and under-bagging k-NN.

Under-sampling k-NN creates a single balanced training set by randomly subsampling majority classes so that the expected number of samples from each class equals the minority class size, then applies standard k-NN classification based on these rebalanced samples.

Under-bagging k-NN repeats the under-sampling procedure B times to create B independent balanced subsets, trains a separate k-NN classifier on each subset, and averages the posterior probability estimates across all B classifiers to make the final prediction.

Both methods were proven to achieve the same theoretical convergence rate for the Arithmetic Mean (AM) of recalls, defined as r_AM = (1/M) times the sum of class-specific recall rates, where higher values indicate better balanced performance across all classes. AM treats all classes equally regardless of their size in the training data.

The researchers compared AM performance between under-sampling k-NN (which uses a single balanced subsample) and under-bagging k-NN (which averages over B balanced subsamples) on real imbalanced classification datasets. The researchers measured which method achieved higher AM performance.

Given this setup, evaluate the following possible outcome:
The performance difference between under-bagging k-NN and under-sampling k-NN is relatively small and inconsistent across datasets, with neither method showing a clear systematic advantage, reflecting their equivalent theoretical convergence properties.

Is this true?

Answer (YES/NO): NO